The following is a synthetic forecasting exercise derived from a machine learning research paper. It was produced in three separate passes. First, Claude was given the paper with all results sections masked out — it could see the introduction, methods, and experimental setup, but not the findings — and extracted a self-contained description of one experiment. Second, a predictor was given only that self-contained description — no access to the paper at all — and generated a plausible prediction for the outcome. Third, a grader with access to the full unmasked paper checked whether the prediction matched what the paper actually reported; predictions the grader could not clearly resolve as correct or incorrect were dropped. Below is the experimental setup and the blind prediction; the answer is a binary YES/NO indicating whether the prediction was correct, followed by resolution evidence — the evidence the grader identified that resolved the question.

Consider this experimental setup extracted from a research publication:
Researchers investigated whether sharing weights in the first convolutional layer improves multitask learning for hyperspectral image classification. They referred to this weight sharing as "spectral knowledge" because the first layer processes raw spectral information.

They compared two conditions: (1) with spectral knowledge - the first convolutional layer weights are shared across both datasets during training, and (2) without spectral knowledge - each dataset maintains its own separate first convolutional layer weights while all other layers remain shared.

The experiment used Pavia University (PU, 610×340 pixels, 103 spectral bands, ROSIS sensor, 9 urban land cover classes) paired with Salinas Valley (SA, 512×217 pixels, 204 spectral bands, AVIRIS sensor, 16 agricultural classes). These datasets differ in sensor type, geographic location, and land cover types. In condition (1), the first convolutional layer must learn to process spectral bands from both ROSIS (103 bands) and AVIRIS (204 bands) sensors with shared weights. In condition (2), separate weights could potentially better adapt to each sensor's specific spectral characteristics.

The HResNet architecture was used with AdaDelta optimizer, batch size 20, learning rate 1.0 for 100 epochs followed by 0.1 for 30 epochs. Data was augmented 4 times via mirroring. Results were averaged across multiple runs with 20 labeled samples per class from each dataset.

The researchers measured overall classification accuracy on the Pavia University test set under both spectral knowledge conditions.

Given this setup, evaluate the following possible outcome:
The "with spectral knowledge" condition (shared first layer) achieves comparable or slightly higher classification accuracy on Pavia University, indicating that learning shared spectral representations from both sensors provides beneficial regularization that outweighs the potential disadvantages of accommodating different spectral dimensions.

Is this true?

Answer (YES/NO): NO